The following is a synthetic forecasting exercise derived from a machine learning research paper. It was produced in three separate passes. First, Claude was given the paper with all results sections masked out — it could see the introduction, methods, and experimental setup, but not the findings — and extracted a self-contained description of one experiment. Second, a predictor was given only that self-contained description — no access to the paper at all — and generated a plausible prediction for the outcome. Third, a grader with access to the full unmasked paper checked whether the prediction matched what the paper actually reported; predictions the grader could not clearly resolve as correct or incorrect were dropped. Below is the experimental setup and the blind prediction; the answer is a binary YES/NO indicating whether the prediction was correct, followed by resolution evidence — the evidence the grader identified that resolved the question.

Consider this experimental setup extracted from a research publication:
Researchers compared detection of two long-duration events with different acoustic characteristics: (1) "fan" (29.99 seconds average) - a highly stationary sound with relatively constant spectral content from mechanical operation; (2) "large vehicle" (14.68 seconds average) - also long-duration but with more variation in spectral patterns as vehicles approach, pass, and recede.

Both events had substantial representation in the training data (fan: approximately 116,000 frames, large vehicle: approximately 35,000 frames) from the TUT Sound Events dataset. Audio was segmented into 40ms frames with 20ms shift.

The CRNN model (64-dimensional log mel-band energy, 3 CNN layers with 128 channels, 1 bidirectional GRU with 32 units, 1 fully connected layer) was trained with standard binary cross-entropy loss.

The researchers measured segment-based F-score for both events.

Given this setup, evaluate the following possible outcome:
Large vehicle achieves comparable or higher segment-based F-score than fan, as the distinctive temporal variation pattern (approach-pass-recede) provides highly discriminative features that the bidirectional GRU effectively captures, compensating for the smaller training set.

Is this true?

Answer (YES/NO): YES